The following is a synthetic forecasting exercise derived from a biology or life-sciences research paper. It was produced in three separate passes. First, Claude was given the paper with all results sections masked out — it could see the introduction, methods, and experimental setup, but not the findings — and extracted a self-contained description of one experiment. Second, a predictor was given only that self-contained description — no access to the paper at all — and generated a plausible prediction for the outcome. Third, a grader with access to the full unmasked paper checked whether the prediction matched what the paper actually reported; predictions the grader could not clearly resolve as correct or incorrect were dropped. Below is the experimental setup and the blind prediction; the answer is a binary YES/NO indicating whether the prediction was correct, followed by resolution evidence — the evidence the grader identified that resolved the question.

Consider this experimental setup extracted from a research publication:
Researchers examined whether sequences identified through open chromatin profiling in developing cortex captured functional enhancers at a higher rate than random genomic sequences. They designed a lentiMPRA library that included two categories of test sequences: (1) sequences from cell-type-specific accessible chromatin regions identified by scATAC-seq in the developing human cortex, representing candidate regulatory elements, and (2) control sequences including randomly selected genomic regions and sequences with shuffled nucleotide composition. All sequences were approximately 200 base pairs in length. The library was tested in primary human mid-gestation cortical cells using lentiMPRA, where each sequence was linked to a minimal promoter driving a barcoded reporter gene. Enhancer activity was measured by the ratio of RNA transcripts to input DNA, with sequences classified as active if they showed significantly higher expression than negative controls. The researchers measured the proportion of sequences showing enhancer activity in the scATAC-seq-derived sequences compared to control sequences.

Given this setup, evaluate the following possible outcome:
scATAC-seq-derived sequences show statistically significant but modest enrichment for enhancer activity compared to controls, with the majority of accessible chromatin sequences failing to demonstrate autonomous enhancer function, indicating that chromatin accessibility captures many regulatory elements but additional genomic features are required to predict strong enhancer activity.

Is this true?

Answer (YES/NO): NO